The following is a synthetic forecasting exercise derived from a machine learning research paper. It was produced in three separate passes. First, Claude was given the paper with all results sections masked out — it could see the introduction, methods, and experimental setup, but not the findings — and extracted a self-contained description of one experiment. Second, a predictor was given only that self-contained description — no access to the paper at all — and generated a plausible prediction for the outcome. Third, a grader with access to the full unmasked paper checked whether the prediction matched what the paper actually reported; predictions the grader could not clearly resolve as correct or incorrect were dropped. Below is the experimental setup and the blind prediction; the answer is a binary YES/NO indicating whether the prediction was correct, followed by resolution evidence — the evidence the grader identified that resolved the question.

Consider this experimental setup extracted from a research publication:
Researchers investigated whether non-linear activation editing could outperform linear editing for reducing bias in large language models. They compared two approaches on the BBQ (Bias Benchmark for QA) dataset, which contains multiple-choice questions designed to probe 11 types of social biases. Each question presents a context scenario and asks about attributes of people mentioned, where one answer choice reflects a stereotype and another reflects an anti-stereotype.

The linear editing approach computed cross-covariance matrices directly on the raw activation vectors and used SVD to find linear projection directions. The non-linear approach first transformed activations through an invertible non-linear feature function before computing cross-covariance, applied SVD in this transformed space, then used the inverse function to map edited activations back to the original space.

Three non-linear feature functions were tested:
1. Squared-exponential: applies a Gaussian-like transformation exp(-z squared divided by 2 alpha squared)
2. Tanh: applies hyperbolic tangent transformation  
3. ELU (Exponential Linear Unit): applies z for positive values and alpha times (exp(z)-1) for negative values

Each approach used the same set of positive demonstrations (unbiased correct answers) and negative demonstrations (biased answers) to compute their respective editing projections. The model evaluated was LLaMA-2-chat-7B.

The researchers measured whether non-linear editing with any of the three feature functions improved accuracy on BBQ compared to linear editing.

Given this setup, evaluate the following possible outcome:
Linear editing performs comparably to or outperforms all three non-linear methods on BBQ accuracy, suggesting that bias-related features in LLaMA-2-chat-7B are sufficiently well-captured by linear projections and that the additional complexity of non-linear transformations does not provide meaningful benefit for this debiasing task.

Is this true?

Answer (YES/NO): NO